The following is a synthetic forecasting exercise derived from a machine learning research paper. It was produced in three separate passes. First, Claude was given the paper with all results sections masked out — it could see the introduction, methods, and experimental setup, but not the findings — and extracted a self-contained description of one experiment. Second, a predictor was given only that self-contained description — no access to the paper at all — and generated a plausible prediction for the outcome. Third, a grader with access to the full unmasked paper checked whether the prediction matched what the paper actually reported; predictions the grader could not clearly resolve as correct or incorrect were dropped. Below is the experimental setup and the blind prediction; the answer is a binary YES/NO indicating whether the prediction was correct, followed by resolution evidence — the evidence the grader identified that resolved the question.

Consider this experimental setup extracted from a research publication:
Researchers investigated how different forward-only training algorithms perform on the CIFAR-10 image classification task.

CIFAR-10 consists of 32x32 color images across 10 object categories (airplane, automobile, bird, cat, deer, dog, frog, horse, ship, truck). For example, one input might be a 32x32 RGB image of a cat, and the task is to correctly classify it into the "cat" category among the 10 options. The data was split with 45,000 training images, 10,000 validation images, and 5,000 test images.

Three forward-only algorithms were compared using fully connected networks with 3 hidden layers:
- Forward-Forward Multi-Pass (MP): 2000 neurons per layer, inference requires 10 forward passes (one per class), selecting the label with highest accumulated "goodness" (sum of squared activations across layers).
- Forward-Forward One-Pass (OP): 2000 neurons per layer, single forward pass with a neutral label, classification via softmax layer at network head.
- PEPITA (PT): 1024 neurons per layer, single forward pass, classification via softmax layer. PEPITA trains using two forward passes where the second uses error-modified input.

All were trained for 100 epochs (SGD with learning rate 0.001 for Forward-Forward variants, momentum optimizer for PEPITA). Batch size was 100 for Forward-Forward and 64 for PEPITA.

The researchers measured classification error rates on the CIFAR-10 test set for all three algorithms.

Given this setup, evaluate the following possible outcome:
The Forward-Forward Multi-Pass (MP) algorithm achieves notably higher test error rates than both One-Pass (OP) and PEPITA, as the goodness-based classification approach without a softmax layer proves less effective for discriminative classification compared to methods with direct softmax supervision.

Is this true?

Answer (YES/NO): NO